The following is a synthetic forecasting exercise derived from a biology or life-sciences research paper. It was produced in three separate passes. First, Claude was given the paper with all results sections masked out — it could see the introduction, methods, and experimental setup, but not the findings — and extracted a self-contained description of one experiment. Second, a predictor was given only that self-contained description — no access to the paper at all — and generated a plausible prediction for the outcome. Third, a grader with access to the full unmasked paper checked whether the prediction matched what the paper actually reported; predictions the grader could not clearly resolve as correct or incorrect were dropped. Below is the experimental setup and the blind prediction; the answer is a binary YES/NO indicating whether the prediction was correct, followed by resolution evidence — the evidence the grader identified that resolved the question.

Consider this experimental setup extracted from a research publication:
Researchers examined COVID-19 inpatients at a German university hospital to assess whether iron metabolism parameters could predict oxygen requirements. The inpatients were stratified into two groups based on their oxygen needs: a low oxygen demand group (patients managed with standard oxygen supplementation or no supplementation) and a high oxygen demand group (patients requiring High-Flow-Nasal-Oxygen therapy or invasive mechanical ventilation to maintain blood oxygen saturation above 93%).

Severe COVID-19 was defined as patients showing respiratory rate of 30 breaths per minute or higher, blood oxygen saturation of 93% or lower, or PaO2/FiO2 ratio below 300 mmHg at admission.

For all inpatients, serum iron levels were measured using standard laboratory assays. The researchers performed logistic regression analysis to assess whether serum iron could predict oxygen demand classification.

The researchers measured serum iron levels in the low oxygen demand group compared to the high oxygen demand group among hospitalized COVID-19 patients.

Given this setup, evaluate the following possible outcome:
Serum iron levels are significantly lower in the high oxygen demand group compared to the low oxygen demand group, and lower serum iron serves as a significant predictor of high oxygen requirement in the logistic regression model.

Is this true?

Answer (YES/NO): NO